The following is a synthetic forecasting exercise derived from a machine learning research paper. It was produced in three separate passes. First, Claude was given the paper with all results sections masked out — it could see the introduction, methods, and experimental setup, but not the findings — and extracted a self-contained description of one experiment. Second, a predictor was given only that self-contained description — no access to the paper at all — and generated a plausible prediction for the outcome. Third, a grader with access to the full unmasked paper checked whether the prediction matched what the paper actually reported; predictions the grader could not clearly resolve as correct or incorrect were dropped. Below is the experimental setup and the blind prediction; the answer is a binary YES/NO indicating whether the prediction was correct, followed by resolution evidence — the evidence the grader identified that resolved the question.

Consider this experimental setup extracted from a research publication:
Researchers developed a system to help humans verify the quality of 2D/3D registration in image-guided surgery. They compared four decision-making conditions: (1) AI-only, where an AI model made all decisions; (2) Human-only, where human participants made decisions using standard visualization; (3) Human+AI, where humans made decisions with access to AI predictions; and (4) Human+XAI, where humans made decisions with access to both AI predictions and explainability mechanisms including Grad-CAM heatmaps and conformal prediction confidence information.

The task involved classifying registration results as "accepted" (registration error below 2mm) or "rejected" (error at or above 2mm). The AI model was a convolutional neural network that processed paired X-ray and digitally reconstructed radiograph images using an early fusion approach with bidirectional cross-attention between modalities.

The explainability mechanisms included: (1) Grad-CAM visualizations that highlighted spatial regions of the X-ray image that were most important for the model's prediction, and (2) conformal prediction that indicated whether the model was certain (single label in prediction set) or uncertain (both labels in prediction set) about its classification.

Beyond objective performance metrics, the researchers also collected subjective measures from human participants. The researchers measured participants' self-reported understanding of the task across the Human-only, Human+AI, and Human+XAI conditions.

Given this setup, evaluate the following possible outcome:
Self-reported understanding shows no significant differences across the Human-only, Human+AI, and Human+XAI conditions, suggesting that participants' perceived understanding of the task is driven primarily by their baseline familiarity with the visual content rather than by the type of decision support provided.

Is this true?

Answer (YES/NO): NO